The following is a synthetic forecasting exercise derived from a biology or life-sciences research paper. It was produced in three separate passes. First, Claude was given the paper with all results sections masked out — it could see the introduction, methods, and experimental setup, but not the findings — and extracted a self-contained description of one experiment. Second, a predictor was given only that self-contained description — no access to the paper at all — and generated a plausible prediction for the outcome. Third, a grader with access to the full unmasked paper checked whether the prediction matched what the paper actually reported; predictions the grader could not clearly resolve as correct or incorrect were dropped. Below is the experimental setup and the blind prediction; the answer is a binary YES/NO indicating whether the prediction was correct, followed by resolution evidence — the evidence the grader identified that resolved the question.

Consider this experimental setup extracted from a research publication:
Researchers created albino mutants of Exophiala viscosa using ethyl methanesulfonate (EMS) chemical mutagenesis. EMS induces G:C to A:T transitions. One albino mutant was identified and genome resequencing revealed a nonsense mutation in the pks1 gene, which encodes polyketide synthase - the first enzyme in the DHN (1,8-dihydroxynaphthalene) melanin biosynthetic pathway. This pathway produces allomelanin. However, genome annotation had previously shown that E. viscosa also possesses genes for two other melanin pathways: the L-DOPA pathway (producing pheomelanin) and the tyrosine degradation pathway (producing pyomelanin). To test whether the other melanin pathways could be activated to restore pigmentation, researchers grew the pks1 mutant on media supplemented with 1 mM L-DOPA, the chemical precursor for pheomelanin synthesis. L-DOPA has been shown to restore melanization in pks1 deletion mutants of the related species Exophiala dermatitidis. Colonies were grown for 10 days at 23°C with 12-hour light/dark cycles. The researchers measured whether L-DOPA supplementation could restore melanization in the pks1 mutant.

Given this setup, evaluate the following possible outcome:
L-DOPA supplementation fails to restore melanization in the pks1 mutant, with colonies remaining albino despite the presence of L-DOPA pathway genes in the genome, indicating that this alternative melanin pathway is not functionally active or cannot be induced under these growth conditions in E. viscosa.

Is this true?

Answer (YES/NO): YES